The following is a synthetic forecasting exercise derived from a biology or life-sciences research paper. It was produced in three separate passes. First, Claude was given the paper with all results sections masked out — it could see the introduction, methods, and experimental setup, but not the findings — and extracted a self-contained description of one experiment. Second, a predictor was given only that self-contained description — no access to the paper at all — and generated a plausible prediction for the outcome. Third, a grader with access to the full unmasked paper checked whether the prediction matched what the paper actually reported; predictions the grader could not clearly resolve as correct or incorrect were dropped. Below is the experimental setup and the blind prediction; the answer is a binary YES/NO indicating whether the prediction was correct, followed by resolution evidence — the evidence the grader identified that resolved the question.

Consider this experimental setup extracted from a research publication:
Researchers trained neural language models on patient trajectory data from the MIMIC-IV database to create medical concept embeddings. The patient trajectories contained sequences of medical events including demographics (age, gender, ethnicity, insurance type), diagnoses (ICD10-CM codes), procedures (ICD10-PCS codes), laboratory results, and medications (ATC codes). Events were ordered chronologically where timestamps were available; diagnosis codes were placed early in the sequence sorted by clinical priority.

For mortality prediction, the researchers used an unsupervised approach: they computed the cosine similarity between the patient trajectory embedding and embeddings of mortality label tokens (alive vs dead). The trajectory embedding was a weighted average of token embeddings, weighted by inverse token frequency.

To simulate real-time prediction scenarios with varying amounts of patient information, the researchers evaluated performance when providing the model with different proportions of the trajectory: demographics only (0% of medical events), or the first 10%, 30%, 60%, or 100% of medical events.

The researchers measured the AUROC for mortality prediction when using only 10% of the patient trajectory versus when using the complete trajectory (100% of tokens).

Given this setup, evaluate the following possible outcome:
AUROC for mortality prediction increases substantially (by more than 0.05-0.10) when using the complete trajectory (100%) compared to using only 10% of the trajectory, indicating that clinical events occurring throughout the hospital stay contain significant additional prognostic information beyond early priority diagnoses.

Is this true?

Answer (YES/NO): NO